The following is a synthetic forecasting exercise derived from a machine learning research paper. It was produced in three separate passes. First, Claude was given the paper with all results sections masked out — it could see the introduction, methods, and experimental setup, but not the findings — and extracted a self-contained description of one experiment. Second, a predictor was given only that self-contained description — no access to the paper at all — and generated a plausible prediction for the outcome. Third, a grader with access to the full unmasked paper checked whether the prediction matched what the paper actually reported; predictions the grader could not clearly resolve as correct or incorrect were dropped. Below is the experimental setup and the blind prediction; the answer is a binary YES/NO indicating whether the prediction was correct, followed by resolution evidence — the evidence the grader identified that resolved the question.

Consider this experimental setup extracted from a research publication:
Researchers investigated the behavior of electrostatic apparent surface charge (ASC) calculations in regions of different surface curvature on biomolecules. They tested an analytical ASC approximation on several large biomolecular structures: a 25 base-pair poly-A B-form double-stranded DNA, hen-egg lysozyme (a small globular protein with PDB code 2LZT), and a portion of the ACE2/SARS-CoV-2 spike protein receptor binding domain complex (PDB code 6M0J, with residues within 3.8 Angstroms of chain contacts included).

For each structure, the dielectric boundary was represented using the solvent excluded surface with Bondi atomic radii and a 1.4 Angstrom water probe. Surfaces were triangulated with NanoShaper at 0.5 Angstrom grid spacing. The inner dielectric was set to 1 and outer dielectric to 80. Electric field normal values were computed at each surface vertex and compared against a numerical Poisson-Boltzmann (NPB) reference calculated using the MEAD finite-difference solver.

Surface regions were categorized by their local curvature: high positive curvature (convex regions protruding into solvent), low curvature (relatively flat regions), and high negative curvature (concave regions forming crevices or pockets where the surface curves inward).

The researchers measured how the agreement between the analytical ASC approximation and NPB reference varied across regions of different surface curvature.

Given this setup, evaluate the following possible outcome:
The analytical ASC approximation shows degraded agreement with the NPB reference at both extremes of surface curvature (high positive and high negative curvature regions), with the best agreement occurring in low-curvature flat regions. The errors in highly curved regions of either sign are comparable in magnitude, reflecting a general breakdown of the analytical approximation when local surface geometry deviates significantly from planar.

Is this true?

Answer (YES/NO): NO